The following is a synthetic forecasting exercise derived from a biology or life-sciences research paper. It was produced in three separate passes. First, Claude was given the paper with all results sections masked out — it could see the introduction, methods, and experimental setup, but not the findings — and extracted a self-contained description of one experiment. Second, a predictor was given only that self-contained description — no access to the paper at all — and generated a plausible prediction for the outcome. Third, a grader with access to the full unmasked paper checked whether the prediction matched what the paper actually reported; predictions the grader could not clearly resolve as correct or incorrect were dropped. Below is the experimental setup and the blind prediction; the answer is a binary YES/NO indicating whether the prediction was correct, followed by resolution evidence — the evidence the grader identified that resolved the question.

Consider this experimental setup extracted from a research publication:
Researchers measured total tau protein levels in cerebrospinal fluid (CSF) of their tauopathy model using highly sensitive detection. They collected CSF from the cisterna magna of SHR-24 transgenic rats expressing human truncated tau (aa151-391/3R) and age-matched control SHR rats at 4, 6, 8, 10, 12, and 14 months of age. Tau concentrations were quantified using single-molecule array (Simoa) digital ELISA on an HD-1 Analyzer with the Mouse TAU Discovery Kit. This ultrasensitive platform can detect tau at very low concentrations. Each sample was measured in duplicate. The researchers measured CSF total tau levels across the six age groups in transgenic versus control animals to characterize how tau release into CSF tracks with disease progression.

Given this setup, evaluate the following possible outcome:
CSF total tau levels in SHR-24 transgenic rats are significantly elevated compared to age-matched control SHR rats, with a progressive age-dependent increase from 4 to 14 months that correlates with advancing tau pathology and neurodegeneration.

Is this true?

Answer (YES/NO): NO